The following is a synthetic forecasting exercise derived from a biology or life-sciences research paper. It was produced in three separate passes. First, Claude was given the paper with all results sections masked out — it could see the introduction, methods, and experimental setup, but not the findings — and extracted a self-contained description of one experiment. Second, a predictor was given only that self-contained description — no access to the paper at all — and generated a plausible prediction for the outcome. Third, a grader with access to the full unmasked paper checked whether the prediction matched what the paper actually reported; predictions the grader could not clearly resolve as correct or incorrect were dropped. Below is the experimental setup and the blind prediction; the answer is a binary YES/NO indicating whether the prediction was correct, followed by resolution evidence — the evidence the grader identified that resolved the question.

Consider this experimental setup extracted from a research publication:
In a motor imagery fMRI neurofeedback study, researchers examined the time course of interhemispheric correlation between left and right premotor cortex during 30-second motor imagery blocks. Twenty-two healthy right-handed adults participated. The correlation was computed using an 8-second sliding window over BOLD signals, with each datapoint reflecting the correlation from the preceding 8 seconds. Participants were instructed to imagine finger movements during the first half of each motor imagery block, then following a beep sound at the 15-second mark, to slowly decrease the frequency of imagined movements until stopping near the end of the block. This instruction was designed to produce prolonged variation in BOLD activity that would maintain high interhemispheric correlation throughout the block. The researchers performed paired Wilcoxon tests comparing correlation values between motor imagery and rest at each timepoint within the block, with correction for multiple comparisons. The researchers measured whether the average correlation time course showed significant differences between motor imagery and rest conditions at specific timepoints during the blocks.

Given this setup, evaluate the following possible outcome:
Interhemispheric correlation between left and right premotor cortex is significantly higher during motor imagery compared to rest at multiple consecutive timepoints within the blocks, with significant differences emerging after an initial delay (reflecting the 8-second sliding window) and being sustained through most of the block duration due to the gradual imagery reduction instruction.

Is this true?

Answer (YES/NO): NO